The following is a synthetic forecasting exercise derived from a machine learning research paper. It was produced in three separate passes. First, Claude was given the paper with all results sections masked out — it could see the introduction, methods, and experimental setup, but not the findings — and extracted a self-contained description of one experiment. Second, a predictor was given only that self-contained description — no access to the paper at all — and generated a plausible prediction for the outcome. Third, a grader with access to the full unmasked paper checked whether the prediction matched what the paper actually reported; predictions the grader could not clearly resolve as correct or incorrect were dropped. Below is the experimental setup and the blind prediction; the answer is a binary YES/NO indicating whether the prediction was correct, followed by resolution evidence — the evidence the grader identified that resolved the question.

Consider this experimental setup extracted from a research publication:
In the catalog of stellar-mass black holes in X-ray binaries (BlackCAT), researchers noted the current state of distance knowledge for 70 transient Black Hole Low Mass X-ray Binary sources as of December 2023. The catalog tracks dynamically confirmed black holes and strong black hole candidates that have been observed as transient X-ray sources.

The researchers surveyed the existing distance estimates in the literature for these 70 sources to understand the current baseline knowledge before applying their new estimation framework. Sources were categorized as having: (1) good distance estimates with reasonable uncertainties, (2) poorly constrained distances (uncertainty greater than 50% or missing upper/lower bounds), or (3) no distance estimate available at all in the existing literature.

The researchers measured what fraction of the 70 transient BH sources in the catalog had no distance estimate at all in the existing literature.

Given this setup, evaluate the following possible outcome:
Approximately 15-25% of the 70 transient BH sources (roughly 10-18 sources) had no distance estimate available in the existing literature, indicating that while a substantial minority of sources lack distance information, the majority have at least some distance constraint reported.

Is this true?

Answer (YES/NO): NO